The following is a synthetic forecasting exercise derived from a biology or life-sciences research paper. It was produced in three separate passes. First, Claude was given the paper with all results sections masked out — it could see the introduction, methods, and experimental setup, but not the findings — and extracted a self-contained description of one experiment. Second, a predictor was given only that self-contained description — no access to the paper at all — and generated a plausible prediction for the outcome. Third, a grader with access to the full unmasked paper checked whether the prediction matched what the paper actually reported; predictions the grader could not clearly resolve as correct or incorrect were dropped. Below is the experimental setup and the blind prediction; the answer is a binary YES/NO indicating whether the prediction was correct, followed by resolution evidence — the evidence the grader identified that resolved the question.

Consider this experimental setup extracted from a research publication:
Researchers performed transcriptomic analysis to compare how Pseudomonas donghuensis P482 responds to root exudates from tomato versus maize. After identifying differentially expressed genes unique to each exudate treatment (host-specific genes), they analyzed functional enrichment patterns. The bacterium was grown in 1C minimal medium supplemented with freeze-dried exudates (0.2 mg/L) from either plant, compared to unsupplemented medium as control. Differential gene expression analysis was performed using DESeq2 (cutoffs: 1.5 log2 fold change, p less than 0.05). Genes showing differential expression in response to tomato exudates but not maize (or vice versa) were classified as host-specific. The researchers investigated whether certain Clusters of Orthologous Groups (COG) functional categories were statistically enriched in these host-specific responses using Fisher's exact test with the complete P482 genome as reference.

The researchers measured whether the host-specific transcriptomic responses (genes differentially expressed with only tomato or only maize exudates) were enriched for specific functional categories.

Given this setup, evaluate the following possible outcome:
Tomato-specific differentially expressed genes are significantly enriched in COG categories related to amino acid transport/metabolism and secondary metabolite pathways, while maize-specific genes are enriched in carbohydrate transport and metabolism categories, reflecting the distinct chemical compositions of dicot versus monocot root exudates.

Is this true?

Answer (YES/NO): NO